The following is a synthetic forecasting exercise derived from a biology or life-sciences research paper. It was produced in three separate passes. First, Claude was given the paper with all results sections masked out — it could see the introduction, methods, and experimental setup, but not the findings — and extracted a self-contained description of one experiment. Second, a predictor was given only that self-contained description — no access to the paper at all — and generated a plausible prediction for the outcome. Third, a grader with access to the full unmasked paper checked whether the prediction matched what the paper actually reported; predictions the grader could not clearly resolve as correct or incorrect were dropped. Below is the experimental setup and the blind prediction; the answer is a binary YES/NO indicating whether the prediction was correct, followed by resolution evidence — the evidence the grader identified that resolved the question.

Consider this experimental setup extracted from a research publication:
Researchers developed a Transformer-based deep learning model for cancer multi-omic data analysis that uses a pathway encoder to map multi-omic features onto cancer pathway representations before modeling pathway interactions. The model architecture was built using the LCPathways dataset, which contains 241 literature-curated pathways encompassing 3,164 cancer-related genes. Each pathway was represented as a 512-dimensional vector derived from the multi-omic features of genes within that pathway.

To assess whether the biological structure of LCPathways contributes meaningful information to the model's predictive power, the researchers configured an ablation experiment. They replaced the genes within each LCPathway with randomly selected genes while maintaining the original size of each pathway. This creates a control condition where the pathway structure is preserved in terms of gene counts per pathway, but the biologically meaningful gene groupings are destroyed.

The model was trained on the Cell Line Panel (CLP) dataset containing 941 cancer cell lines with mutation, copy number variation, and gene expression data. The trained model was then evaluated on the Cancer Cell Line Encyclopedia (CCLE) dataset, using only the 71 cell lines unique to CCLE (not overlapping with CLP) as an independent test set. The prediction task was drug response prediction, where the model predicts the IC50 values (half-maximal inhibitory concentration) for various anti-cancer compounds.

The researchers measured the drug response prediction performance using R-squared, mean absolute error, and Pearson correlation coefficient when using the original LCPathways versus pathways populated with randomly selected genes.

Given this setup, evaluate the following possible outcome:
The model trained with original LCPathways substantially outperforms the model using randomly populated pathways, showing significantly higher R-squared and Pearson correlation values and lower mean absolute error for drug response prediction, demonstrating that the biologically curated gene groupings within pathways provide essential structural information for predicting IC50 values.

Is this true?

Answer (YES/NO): NO